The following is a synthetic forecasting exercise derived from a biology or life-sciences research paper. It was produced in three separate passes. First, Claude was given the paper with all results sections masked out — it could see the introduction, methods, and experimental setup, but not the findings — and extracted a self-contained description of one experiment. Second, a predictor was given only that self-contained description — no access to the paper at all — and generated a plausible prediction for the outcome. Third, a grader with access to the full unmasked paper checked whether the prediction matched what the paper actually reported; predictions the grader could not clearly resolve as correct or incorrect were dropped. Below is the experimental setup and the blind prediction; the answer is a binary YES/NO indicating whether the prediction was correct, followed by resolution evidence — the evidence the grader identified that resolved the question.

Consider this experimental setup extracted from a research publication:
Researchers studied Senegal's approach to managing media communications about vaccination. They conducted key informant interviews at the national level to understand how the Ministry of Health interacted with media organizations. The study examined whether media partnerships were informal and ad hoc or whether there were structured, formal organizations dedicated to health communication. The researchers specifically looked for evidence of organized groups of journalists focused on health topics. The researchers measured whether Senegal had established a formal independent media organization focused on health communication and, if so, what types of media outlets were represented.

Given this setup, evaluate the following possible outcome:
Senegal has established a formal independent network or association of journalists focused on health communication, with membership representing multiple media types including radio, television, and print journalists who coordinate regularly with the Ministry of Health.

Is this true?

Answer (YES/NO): YES